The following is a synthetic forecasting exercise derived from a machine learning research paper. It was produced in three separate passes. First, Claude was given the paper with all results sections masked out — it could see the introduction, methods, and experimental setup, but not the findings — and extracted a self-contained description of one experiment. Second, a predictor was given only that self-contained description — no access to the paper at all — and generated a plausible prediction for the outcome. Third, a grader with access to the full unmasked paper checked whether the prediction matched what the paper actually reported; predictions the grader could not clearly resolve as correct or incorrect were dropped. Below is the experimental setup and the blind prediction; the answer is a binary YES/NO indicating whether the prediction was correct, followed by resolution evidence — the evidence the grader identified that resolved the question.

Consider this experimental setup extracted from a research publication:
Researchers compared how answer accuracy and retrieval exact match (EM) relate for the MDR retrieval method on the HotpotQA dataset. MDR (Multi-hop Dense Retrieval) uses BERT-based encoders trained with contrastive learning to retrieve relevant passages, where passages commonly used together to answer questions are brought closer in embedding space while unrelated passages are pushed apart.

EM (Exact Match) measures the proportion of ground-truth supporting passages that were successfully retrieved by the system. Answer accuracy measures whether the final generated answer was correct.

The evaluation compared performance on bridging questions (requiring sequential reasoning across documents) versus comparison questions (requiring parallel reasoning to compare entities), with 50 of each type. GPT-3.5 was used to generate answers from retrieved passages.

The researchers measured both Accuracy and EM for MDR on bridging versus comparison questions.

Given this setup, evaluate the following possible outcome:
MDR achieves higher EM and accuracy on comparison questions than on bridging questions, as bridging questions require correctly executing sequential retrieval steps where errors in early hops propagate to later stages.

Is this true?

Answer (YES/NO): NO